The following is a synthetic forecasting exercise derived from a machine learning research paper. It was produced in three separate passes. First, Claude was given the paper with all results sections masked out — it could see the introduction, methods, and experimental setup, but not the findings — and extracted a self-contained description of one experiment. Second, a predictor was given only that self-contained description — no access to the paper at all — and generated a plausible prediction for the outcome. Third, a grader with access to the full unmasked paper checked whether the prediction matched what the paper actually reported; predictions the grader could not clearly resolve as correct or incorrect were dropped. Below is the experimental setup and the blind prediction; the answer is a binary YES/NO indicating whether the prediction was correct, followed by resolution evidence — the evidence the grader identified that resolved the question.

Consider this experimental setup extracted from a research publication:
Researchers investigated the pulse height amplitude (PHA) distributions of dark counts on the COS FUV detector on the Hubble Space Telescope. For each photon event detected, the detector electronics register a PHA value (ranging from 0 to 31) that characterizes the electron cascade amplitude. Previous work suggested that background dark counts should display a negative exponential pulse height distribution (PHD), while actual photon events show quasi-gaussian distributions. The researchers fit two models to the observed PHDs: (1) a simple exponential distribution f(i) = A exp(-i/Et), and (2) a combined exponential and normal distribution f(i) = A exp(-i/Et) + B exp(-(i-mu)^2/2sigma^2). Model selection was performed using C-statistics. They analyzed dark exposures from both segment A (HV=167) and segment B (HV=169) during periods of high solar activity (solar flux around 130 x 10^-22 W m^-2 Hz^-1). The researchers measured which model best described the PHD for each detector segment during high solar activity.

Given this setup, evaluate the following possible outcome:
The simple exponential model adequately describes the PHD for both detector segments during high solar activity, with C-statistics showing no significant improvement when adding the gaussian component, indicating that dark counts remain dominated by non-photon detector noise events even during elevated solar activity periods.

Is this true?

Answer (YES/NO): NO